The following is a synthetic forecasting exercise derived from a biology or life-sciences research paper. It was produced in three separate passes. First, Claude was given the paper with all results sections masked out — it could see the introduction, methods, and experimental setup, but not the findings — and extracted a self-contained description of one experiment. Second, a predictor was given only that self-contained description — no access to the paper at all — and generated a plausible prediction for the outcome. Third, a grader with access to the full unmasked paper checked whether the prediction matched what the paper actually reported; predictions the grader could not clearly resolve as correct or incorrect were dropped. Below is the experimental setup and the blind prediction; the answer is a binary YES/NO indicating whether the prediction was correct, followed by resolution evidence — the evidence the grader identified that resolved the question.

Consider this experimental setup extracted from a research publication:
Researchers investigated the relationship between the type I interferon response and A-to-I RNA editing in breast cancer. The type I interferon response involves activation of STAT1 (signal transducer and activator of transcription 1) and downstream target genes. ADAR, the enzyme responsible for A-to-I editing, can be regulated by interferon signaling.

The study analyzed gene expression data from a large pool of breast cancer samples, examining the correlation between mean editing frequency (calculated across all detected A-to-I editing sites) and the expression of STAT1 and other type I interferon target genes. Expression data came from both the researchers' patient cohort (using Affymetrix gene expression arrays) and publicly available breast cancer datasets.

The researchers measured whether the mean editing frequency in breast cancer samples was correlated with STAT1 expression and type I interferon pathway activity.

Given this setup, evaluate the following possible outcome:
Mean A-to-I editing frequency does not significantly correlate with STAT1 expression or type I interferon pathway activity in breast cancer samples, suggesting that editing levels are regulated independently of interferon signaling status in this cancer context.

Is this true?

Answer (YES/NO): NO